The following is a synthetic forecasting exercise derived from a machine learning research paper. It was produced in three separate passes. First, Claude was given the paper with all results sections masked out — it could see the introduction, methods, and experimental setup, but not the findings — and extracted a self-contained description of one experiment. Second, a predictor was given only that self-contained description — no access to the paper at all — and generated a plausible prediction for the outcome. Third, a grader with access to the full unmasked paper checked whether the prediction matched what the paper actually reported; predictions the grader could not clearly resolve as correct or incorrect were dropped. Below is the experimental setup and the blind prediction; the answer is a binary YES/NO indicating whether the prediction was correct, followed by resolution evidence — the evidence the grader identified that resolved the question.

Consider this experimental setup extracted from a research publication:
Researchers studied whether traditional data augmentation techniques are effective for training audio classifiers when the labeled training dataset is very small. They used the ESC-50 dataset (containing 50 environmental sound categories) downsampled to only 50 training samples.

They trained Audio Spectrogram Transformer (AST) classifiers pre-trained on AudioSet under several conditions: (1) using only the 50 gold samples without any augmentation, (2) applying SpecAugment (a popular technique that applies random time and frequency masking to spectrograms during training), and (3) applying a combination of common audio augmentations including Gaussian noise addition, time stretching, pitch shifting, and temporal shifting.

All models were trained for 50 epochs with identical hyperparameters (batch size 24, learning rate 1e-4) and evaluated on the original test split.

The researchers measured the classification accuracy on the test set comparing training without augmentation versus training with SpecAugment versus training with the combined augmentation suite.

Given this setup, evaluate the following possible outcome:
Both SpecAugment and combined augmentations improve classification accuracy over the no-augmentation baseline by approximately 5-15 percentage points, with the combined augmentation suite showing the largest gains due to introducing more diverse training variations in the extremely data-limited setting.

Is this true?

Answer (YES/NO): NO